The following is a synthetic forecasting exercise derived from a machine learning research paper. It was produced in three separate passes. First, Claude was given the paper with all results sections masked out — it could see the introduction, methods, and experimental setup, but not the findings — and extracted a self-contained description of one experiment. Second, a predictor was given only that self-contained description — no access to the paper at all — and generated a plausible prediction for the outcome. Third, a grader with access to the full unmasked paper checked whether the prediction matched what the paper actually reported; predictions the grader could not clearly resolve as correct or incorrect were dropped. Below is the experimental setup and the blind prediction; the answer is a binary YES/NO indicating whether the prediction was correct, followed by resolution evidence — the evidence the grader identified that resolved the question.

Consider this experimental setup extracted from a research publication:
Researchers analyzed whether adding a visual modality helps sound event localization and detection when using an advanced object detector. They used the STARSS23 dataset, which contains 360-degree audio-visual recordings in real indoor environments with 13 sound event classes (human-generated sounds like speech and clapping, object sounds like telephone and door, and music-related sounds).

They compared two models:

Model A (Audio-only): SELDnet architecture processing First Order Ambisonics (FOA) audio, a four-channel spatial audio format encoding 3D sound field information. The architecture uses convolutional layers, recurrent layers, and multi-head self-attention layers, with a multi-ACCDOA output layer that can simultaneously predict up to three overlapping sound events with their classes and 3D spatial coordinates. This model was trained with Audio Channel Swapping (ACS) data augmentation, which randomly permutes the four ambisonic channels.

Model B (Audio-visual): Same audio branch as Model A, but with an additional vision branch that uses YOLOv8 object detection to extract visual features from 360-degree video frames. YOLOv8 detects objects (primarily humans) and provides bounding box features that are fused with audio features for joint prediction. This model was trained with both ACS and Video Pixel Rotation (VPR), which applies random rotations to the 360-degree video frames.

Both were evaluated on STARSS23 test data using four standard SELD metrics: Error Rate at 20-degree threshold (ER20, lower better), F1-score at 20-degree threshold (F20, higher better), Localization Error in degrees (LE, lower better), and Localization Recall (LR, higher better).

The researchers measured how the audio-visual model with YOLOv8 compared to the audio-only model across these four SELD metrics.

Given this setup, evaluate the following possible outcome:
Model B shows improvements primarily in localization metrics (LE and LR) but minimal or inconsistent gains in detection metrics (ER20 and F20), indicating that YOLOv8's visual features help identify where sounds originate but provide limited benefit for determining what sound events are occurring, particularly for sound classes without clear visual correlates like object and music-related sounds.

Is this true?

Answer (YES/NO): NO